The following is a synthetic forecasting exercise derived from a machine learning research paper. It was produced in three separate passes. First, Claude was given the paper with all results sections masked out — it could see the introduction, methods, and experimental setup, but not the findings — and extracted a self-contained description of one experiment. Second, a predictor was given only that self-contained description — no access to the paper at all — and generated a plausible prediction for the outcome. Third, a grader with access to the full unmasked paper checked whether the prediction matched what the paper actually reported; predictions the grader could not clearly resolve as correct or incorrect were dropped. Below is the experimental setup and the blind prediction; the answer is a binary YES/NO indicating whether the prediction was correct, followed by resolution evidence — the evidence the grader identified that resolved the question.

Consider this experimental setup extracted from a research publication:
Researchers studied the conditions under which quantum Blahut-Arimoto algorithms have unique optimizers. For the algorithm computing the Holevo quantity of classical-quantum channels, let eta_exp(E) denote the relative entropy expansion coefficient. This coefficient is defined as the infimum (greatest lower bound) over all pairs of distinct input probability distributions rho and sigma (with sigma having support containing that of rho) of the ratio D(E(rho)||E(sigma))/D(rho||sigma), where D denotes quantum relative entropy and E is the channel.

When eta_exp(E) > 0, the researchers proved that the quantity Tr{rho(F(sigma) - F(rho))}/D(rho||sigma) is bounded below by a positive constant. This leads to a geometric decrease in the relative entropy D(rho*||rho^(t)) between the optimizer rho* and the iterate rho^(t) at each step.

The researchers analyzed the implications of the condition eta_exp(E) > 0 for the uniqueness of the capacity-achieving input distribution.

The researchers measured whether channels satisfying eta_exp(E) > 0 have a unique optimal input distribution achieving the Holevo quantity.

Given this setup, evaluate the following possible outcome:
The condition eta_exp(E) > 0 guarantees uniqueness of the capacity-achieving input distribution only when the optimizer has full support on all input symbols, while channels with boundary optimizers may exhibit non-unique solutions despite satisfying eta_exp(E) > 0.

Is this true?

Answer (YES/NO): NO